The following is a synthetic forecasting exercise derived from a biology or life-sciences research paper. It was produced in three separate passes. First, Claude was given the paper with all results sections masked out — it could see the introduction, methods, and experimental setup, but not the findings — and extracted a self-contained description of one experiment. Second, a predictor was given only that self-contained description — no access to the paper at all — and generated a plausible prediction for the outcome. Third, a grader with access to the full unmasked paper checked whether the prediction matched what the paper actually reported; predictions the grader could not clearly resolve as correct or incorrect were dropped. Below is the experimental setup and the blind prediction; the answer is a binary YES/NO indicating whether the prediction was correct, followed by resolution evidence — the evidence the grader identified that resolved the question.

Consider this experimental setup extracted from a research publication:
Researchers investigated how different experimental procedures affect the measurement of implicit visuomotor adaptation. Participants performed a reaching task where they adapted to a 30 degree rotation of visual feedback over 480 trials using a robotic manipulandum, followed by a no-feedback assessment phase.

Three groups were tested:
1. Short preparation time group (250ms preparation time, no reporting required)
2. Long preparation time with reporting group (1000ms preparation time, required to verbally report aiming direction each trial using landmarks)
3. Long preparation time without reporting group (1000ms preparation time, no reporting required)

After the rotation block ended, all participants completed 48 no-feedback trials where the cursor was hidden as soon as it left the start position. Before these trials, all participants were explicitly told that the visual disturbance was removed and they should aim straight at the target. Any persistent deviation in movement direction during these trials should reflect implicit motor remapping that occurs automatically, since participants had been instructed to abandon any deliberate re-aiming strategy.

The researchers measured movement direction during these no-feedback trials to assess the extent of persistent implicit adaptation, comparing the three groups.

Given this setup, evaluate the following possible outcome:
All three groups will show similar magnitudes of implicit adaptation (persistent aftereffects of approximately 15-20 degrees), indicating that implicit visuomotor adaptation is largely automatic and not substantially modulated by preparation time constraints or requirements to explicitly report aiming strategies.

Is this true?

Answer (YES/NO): NO